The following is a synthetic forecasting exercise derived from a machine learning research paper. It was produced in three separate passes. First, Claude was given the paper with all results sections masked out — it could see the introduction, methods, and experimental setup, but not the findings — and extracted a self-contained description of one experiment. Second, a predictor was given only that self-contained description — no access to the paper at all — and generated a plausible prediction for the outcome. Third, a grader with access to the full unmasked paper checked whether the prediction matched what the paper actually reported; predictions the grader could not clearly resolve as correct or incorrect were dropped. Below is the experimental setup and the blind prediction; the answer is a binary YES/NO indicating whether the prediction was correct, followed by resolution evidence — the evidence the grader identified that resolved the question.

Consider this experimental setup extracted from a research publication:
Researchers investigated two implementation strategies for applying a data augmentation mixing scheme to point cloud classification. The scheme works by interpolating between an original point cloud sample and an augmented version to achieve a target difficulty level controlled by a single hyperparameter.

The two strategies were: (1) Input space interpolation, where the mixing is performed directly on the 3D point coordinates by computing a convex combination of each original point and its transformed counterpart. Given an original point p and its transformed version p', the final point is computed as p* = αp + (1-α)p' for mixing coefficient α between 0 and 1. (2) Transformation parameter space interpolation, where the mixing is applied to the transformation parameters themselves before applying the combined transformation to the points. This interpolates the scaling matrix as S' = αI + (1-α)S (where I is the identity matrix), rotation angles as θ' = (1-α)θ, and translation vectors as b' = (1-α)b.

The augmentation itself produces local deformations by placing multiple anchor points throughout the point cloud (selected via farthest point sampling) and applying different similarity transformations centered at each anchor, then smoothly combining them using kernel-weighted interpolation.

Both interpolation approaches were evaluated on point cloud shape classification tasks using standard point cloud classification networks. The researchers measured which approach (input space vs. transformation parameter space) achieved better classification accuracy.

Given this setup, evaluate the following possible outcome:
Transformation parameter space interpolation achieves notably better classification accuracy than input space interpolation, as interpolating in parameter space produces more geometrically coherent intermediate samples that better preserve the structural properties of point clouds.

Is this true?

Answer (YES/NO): NO